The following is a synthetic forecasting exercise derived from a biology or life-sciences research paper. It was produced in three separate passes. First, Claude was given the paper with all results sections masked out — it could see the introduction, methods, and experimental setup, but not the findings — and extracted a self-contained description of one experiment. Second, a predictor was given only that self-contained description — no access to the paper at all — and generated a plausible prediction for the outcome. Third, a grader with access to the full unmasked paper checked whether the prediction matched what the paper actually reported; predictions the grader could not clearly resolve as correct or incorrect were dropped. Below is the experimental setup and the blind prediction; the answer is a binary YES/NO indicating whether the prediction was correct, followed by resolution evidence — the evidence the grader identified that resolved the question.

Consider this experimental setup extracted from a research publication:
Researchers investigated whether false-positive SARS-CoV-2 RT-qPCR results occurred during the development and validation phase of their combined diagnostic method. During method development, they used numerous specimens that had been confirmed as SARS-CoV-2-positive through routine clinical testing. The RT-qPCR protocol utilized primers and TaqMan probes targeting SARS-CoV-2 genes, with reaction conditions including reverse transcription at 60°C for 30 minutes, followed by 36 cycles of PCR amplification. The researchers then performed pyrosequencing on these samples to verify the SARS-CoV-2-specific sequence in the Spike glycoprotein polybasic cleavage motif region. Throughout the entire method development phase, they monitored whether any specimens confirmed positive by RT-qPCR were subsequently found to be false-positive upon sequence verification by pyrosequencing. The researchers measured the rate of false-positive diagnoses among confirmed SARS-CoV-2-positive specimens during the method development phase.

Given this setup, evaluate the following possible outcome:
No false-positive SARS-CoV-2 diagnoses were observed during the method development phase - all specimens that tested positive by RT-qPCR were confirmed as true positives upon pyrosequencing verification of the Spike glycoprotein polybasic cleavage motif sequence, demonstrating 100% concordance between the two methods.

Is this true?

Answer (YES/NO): YES